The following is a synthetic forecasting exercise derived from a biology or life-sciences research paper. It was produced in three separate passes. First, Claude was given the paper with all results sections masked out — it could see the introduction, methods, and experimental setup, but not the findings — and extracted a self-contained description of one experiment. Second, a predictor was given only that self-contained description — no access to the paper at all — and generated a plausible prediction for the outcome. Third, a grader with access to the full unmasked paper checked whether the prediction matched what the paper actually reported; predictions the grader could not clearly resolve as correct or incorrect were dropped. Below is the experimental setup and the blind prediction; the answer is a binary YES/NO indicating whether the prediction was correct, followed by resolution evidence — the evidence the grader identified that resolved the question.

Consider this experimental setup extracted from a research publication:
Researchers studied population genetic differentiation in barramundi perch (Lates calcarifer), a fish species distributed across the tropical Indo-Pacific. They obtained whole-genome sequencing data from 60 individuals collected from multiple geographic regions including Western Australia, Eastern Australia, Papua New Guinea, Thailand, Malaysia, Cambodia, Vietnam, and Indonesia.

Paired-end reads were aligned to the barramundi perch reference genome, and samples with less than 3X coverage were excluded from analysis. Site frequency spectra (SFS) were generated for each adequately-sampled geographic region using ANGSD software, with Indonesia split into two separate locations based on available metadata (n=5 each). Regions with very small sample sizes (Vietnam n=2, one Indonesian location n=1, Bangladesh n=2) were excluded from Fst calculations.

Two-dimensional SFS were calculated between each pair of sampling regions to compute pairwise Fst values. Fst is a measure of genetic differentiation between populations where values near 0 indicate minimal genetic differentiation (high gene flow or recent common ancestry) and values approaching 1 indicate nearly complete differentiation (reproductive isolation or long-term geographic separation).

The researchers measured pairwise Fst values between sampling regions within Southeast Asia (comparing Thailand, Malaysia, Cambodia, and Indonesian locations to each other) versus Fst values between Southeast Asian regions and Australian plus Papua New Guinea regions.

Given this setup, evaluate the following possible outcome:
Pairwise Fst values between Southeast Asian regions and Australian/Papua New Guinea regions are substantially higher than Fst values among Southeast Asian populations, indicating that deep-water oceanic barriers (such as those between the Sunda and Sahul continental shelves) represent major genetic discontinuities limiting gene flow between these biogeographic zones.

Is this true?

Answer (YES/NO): YES